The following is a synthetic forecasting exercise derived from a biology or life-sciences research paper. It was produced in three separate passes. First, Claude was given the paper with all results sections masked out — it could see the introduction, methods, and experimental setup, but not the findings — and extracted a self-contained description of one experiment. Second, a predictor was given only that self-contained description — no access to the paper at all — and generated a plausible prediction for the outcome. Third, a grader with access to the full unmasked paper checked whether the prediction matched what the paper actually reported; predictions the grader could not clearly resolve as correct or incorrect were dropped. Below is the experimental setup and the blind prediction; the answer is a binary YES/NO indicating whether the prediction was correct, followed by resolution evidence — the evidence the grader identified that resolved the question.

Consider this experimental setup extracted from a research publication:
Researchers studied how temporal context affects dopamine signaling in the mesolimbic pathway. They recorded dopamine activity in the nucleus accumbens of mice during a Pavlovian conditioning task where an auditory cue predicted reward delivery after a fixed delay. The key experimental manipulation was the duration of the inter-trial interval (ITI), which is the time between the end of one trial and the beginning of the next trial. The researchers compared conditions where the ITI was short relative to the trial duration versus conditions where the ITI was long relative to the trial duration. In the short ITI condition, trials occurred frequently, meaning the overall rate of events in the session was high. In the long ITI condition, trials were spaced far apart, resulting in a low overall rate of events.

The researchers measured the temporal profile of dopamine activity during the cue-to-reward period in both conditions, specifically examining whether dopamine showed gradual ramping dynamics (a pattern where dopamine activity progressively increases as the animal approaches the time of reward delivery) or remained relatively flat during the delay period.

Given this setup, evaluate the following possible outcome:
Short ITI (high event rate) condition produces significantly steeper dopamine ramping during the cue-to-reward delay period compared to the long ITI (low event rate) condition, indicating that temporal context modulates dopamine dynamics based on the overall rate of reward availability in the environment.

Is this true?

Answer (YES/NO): YES